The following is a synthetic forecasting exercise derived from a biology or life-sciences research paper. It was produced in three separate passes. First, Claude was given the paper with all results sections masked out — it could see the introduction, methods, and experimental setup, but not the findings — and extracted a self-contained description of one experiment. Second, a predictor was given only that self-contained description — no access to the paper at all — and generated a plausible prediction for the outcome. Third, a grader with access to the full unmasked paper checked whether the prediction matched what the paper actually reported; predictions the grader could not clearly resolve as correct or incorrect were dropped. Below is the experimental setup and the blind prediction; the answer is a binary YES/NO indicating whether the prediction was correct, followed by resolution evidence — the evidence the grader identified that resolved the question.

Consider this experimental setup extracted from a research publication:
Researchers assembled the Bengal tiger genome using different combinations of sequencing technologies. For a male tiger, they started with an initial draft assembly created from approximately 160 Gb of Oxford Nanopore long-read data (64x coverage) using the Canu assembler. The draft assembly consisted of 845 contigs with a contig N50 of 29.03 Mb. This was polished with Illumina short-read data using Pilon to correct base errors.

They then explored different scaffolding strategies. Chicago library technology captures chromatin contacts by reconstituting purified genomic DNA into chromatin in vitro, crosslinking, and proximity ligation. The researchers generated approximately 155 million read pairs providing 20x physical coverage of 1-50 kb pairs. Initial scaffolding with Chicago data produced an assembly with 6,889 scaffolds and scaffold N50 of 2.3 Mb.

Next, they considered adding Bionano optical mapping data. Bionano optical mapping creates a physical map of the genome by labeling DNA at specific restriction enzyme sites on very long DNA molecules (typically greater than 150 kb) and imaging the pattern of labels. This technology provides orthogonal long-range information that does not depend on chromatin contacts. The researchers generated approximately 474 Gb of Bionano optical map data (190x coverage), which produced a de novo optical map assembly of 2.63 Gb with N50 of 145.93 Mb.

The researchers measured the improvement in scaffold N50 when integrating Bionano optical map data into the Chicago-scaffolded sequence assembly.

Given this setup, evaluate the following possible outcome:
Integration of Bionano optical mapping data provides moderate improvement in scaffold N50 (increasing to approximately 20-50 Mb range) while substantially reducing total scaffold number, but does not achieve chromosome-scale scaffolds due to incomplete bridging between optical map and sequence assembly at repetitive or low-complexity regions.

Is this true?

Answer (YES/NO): NO